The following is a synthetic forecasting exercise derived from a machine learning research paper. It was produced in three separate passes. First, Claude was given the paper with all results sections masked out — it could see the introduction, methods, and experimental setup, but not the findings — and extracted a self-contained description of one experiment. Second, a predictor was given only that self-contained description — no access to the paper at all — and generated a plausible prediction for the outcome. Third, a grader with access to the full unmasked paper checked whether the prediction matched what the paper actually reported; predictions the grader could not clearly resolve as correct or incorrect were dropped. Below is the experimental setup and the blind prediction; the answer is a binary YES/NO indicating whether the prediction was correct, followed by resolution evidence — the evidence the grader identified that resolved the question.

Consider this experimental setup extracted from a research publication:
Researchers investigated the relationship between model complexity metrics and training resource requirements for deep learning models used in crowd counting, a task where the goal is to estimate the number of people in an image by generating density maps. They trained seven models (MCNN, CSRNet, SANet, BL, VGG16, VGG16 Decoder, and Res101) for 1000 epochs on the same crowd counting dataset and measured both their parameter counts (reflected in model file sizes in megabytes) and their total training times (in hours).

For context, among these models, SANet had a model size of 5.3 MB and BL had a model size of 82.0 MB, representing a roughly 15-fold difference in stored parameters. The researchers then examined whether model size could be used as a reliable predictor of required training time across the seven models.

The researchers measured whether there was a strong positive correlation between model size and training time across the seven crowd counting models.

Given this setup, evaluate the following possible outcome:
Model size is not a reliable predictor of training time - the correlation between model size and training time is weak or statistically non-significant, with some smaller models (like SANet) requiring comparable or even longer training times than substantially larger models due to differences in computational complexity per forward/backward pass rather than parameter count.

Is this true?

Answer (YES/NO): YES